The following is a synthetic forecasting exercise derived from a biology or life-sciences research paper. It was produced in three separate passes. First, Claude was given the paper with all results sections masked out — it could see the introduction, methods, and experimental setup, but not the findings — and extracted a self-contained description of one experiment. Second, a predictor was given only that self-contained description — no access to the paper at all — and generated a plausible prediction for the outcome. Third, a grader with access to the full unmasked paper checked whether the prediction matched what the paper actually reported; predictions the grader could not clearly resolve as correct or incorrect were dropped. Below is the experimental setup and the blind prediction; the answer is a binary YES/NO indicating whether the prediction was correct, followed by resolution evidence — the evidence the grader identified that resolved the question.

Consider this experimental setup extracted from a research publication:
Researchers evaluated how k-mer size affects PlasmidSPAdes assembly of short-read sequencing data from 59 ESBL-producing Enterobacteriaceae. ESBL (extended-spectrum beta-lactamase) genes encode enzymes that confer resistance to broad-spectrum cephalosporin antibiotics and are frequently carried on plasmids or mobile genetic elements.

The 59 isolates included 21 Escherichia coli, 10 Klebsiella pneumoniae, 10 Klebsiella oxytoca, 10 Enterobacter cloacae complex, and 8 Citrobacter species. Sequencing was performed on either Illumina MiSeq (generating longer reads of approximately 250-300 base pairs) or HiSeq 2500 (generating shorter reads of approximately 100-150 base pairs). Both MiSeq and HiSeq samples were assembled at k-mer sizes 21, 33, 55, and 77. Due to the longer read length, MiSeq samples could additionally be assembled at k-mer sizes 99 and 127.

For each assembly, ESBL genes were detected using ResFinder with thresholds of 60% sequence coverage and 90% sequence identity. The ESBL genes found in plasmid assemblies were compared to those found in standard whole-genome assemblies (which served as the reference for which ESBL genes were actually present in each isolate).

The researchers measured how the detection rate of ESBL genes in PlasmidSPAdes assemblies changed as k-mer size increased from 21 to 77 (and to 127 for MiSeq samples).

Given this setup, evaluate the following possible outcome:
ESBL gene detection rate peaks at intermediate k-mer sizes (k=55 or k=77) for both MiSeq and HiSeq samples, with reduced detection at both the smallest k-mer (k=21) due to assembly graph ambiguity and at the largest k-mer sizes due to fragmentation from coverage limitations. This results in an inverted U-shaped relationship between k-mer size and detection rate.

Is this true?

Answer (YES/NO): NO